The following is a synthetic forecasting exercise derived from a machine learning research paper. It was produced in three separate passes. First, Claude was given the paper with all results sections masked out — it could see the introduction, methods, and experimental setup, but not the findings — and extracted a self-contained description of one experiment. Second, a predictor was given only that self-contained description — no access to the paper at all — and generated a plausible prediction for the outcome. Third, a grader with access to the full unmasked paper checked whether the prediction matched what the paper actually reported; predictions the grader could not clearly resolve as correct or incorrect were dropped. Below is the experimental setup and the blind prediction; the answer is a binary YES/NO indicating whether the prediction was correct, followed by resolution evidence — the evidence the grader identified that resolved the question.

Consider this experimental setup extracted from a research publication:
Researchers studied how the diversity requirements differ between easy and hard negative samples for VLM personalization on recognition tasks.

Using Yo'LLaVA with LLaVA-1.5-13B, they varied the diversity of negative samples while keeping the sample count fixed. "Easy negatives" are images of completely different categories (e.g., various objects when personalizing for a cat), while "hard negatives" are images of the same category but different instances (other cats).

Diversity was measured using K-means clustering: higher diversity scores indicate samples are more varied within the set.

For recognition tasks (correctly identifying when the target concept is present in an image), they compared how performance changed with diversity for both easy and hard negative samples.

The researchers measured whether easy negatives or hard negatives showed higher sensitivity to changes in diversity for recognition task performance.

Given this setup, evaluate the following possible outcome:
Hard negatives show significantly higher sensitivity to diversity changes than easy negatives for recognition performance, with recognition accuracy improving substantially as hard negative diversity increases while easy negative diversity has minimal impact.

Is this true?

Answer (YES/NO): NO